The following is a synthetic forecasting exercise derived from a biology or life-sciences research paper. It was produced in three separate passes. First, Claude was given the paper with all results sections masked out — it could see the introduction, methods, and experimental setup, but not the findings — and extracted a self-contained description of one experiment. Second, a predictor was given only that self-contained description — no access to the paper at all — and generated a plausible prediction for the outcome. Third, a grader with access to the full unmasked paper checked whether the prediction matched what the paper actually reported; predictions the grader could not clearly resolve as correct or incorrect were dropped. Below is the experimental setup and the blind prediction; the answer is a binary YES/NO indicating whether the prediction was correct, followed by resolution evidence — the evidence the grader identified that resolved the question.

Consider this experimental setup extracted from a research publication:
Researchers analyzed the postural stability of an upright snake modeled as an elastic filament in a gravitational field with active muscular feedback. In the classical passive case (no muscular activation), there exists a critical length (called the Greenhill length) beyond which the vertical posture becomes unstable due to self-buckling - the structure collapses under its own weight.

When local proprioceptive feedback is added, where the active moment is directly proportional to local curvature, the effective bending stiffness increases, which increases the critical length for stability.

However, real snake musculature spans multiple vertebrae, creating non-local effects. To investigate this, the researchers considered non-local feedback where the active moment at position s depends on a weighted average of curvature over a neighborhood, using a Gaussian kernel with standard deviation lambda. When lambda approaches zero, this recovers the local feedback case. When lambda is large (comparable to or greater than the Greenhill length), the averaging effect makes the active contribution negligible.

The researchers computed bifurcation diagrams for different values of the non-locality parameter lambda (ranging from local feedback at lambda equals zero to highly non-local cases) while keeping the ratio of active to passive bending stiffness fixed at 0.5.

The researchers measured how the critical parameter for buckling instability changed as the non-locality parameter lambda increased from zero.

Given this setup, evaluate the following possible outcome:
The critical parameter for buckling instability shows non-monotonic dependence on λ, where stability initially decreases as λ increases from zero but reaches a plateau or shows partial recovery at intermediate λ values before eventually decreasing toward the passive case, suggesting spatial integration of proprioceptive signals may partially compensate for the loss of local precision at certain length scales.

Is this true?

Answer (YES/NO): NO